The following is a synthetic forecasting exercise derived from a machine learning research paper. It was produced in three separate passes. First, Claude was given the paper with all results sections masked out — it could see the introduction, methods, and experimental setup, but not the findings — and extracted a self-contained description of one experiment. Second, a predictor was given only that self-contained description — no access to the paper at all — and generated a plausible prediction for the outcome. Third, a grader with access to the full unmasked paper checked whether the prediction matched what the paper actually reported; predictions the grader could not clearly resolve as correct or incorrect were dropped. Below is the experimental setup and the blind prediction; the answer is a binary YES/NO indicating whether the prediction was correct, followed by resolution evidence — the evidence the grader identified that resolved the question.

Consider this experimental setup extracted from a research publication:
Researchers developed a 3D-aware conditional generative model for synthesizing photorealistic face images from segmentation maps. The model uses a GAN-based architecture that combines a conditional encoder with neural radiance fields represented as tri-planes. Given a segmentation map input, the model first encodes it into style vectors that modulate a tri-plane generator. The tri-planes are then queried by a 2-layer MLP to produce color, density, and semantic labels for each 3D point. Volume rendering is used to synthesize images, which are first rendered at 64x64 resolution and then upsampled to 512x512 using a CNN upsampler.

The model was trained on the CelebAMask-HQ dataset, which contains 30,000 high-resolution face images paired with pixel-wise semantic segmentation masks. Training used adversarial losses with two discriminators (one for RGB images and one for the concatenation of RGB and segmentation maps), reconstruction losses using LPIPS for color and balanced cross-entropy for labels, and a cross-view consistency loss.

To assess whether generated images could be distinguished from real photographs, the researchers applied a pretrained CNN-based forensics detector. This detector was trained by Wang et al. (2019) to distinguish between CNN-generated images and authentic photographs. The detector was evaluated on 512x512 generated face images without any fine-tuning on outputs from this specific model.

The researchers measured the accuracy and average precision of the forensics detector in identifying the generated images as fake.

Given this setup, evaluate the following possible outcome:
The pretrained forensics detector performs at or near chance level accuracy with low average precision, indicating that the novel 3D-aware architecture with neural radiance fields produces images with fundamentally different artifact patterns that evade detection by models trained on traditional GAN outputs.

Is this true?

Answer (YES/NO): NO